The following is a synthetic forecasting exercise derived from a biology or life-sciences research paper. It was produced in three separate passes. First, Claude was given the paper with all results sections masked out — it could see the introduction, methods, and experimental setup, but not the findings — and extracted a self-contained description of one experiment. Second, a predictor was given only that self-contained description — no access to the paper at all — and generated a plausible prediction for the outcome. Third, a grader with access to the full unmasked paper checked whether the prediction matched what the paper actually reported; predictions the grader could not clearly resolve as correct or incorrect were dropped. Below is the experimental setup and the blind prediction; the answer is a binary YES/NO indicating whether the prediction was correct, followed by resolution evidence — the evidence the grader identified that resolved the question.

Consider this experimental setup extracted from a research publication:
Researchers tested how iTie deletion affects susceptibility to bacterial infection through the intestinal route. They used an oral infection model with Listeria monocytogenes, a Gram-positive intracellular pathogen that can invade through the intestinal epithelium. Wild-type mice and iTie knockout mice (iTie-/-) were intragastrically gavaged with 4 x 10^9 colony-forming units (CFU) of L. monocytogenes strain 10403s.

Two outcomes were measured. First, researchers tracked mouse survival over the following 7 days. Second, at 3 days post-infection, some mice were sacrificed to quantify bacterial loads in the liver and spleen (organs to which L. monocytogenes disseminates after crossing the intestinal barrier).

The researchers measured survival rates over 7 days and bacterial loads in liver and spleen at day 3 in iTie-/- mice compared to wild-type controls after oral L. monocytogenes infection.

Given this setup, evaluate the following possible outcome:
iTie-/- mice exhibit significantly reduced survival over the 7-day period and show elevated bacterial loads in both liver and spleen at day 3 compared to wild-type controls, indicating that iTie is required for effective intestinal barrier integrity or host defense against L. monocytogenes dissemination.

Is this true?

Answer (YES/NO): YES